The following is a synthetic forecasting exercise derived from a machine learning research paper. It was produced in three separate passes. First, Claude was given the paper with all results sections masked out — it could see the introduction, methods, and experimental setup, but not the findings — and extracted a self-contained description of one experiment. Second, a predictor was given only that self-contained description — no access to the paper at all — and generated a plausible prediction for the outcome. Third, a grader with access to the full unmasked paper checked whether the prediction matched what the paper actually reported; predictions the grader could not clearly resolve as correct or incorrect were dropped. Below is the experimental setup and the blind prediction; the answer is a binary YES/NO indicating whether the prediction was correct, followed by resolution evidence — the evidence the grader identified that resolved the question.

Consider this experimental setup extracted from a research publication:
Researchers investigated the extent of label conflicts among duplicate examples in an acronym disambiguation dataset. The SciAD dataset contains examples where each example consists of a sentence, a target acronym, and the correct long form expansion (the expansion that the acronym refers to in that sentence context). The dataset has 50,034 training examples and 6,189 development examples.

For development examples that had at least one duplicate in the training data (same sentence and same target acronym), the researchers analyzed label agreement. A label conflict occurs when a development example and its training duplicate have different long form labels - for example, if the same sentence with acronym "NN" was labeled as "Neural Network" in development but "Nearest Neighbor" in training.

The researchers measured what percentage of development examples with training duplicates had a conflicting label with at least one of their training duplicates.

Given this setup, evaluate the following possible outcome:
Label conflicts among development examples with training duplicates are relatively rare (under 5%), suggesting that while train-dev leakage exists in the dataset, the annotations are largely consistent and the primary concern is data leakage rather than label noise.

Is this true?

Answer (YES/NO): NO